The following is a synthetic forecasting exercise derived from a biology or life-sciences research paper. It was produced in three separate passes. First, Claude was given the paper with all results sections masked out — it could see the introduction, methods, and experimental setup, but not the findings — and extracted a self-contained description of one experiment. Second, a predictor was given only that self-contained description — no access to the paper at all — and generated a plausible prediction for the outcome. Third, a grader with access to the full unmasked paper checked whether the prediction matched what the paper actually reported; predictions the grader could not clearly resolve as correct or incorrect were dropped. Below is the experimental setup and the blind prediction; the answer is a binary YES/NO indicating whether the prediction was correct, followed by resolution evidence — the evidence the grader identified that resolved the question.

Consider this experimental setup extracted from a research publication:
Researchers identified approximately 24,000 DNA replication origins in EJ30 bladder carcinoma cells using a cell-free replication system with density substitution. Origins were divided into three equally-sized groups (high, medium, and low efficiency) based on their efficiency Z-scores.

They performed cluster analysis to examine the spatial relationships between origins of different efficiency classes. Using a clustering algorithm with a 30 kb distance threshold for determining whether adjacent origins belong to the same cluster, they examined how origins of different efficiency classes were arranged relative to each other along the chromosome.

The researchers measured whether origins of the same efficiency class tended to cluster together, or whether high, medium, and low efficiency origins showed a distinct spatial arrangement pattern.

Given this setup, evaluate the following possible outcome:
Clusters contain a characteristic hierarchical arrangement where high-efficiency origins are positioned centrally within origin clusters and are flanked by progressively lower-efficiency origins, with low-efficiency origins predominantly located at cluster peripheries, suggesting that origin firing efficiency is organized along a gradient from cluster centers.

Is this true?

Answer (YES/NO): NO